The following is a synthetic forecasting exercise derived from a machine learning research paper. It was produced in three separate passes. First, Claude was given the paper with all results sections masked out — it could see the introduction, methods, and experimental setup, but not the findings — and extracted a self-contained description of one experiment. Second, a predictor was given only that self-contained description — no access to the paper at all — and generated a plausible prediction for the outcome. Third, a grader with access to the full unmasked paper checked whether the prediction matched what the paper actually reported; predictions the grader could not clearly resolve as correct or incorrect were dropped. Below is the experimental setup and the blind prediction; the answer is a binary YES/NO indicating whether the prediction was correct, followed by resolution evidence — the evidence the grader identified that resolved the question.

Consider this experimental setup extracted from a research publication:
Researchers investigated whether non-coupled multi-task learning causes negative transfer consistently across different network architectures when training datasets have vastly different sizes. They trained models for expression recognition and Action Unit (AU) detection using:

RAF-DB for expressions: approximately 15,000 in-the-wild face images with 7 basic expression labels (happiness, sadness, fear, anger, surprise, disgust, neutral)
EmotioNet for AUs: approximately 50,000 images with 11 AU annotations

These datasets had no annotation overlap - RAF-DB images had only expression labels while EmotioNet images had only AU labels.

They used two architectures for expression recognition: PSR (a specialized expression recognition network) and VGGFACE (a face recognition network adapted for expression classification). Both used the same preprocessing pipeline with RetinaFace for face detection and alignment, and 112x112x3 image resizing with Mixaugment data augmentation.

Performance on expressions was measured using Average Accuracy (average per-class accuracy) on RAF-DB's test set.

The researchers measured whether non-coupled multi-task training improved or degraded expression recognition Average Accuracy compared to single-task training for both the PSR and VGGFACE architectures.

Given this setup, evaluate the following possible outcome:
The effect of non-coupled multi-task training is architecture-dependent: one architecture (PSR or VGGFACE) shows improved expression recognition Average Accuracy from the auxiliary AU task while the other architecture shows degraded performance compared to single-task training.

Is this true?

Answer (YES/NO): NO